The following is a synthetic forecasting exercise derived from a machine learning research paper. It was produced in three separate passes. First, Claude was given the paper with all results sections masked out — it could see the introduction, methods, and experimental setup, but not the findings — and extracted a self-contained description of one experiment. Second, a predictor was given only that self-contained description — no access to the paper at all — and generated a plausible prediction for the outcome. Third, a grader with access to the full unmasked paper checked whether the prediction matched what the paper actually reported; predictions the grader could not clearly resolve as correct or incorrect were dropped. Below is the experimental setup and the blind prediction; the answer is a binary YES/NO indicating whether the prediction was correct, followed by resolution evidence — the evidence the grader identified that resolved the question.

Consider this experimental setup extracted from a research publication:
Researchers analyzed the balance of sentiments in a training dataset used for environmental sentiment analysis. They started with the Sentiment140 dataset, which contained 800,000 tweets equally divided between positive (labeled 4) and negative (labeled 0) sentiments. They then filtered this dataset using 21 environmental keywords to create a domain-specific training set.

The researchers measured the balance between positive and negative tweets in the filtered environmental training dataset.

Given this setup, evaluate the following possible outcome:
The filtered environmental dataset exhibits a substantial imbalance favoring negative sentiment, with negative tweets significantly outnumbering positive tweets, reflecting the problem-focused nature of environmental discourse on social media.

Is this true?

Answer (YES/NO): NO